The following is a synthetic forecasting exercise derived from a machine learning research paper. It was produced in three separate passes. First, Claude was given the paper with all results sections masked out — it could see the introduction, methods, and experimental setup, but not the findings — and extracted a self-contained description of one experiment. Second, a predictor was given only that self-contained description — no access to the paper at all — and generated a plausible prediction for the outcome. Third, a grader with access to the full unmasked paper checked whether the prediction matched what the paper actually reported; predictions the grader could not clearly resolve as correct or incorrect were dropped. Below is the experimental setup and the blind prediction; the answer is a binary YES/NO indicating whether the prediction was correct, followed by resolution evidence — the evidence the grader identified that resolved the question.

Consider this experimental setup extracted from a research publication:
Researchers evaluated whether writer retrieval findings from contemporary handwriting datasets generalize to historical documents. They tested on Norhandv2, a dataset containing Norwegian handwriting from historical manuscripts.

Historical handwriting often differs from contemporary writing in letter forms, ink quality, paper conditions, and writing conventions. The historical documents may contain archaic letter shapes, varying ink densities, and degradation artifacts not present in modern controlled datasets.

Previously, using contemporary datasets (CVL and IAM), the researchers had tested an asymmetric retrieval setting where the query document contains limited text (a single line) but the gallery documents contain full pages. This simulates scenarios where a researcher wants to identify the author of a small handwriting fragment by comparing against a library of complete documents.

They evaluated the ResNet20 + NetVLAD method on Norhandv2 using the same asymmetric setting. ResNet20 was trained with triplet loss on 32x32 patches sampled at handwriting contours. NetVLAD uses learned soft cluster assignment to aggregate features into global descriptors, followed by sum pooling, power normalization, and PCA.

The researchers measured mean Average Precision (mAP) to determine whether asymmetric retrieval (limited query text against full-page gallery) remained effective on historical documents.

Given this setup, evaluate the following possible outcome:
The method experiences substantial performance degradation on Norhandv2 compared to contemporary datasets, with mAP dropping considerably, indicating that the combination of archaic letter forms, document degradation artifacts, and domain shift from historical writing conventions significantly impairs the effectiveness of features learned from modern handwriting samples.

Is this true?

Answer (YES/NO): YES